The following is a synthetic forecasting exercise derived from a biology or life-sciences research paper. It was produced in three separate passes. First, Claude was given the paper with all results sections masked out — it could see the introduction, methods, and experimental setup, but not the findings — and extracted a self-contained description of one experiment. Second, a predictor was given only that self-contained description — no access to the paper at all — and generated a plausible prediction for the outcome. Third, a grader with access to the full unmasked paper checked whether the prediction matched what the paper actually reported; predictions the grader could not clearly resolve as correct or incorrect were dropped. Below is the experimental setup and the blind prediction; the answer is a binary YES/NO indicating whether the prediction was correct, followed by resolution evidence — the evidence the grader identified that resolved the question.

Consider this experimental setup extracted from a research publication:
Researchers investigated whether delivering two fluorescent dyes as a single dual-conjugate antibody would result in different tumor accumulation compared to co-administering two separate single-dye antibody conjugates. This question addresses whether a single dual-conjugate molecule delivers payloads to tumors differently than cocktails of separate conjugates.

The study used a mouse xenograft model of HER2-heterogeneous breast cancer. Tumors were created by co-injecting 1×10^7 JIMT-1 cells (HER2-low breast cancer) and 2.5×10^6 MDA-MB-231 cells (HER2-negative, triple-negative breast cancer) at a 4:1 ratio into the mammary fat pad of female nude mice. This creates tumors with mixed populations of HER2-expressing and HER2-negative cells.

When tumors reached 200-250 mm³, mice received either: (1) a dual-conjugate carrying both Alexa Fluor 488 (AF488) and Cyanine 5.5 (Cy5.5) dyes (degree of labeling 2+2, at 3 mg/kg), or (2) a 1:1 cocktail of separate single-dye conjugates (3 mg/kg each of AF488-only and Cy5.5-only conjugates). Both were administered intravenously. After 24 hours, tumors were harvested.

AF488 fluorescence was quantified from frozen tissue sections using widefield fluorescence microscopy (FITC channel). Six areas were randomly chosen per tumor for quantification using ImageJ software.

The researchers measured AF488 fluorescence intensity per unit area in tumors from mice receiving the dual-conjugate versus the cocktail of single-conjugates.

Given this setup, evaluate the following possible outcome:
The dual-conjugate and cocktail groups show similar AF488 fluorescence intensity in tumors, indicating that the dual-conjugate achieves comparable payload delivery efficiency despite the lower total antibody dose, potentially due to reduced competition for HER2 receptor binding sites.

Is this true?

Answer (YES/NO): NO